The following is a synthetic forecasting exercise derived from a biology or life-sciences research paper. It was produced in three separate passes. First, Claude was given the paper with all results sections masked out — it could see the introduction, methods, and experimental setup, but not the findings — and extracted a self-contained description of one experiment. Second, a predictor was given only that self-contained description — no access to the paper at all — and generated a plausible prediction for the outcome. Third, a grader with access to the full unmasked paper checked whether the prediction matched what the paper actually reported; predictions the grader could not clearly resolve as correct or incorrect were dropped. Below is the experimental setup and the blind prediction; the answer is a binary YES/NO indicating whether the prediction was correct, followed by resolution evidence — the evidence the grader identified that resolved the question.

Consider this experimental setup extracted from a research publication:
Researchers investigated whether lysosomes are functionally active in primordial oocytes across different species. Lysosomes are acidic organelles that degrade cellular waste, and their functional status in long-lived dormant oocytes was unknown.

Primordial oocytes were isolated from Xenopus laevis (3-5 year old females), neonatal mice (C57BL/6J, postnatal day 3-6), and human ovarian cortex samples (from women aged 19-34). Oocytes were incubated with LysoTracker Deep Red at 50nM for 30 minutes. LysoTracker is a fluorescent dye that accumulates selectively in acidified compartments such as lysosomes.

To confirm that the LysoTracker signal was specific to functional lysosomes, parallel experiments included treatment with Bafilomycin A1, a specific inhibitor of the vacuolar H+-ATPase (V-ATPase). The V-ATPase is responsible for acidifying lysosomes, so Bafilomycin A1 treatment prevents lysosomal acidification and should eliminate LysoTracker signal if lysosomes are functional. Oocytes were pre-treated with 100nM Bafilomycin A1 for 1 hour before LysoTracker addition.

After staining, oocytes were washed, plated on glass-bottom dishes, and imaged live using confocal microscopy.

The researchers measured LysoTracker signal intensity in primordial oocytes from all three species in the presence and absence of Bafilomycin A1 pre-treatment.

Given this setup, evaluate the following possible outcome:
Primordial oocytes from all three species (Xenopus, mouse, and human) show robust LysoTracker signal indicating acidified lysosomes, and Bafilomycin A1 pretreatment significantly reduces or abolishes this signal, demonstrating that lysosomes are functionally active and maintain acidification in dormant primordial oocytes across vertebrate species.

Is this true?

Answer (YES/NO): YES